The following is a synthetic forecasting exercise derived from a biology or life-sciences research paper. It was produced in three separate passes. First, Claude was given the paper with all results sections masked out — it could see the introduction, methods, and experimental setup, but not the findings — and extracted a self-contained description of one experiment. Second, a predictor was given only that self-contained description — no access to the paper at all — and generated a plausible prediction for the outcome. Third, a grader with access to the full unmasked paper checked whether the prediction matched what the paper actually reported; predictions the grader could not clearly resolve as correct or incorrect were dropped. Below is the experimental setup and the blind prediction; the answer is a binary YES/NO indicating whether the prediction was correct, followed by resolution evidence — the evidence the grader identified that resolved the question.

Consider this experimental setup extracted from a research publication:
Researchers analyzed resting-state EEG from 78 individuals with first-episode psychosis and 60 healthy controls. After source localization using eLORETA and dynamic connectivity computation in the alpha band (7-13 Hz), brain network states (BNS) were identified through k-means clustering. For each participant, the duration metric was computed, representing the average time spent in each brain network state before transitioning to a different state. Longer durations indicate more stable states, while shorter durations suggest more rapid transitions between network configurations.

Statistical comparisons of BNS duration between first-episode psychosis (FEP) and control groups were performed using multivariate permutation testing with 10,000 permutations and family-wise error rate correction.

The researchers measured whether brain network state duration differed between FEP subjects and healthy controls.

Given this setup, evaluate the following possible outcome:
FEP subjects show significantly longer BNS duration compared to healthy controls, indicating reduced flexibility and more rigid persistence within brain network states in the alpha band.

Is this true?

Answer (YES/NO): NO